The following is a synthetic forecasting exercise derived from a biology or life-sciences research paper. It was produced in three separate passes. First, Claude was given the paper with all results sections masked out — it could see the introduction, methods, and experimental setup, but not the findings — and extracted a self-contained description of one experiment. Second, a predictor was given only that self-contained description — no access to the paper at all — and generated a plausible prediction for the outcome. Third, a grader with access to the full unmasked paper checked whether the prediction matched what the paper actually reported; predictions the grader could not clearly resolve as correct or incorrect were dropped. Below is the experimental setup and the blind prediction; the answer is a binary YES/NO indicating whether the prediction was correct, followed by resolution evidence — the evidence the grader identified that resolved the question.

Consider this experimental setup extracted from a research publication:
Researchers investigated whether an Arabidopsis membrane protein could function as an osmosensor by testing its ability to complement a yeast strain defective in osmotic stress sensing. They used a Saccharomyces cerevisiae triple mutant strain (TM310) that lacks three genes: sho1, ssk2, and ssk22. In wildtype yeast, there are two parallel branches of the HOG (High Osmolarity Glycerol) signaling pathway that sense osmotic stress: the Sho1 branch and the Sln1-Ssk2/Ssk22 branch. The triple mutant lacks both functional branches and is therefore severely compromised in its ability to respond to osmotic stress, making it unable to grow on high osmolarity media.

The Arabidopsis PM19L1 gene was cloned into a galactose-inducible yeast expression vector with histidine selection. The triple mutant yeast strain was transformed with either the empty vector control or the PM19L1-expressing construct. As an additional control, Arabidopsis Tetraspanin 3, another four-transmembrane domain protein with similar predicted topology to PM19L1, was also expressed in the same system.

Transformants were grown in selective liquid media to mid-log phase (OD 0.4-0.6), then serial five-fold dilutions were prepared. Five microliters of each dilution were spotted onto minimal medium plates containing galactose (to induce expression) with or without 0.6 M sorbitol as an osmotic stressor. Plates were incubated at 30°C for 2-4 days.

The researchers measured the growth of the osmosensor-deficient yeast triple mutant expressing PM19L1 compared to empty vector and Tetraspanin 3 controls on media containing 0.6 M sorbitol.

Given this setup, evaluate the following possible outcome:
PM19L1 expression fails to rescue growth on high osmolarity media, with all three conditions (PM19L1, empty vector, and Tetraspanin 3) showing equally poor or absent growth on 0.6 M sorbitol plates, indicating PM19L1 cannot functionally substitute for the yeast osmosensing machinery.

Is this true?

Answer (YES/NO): NO